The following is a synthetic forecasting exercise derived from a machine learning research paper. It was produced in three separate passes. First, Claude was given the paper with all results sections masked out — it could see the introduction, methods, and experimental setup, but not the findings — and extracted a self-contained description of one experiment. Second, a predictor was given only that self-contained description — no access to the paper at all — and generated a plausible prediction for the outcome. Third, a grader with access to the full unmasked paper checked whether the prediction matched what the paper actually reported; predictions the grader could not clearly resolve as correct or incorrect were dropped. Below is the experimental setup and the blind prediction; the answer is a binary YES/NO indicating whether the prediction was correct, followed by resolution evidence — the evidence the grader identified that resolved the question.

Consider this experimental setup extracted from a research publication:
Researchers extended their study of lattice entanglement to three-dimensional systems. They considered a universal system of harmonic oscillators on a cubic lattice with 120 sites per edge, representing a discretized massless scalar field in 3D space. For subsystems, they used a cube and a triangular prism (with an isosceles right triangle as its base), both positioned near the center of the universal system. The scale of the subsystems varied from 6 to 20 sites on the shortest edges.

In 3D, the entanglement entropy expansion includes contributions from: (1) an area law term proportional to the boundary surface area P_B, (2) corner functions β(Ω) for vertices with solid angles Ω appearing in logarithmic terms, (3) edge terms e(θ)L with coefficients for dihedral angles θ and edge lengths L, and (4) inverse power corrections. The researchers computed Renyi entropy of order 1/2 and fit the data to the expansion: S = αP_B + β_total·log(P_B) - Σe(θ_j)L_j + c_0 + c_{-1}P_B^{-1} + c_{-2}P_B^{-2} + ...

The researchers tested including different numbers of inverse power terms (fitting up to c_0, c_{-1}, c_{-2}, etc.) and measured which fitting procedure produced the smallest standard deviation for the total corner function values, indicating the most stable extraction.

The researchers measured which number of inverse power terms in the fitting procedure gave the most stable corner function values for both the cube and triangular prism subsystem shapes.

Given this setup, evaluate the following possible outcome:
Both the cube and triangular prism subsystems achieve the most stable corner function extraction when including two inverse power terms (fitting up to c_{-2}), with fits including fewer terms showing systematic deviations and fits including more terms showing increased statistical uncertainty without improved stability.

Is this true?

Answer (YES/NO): NO